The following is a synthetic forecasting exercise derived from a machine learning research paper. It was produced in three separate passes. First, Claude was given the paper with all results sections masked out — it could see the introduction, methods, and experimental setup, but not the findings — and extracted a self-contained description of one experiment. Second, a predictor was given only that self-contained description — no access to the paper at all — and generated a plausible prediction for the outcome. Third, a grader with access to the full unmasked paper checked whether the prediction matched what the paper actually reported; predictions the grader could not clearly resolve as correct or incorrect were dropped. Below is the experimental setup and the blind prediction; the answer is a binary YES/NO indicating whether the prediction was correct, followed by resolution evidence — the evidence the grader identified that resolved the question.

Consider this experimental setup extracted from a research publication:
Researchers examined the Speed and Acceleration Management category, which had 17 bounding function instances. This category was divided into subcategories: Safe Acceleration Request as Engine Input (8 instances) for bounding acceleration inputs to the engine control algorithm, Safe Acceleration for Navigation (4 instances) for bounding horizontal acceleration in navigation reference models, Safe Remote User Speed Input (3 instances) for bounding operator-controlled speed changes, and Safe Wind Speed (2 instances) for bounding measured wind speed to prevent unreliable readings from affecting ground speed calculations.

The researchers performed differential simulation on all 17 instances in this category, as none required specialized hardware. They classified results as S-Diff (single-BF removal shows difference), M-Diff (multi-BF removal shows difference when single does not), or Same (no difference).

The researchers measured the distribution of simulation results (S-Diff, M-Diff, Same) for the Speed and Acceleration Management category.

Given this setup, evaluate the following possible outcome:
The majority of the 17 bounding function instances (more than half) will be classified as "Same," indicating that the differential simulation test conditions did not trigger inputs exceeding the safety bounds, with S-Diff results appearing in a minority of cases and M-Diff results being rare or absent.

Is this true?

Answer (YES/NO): NO